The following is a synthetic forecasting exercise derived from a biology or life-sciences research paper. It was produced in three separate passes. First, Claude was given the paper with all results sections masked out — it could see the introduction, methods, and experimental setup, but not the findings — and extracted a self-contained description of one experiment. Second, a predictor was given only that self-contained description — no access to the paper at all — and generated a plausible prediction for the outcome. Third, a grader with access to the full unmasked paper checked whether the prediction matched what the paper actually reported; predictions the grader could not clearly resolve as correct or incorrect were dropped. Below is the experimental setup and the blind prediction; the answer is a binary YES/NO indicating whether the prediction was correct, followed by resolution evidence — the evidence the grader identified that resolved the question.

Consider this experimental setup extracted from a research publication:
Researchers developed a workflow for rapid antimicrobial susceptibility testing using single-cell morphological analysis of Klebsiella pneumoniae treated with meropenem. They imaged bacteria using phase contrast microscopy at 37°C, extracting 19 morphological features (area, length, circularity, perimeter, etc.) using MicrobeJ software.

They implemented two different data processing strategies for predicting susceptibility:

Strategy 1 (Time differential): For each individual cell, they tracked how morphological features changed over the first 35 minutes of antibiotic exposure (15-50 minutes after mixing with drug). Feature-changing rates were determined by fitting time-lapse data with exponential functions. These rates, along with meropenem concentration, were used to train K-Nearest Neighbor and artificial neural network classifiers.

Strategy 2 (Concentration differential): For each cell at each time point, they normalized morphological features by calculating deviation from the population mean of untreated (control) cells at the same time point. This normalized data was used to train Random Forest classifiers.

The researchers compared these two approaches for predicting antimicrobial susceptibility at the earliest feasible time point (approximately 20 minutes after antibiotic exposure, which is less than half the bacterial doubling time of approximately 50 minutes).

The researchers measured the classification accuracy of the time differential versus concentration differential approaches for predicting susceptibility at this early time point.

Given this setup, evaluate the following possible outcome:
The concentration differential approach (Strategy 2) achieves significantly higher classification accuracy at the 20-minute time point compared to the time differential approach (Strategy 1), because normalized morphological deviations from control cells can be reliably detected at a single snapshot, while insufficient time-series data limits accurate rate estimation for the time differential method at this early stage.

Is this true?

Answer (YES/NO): YES